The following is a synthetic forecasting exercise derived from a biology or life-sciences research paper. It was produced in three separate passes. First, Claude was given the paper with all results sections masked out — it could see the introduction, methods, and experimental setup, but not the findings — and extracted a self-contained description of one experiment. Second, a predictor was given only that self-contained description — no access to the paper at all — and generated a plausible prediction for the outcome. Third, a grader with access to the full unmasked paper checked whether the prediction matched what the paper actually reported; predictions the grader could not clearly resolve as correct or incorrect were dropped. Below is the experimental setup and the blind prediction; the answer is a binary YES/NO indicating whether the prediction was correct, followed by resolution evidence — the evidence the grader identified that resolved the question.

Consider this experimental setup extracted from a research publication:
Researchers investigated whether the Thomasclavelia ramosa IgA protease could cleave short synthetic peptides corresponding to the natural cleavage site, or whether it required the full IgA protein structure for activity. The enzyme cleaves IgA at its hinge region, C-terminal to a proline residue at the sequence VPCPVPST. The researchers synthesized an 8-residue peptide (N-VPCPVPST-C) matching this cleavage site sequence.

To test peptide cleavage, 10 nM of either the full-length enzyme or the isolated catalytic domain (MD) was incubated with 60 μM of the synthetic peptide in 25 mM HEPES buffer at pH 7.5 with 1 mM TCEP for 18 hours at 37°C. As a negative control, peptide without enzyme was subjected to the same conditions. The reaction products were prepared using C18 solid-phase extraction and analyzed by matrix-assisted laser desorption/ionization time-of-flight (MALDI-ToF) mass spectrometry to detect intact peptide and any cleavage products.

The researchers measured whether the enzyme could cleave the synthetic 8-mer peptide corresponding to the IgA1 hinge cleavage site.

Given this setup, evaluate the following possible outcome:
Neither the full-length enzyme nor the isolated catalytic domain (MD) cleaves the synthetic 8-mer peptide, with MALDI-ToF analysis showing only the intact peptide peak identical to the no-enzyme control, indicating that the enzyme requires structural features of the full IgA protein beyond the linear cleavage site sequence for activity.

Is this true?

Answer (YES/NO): YES